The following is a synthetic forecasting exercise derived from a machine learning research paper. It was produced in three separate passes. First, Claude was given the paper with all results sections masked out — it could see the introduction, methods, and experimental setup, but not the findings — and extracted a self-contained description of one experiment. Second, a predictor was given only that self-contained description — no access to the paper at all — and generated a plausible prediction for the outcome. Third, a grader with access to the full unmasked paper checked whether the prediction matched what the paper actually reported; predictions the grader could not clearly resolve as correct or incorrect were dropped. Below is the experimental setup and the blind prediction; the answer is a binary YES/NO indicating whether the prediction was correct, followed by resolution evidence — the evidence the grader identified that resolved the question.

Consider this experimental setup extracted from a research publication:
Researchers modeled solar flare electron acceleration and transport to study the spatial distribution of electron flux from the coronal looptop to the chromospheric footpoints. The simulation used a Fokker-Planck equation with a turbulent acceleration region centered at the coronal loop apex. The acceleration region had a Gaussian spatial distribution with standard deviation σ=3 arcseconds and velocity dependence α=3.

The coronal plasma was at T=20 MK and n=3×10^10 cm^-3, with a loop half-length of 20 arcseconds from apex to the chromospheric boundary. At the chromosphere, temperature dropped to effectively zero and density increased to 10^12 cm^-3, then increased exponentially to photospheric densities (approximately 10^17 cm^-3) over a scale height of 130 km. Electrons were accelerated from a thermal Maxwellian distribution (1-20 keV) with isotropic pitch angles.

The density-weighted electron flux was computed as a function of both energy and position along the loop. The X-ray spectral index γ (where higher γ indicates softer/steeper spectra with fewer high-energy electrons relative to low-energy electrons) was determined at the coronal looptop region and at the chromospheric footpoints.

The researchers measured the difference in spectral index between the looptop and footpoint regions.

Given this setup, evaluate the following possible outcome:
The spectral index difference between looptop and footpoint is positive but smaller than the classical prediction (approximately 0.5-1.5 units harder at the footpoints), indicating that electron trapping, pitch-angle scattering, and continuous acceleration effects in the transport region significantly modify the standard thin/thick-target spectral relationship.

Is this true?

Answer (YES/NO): YES